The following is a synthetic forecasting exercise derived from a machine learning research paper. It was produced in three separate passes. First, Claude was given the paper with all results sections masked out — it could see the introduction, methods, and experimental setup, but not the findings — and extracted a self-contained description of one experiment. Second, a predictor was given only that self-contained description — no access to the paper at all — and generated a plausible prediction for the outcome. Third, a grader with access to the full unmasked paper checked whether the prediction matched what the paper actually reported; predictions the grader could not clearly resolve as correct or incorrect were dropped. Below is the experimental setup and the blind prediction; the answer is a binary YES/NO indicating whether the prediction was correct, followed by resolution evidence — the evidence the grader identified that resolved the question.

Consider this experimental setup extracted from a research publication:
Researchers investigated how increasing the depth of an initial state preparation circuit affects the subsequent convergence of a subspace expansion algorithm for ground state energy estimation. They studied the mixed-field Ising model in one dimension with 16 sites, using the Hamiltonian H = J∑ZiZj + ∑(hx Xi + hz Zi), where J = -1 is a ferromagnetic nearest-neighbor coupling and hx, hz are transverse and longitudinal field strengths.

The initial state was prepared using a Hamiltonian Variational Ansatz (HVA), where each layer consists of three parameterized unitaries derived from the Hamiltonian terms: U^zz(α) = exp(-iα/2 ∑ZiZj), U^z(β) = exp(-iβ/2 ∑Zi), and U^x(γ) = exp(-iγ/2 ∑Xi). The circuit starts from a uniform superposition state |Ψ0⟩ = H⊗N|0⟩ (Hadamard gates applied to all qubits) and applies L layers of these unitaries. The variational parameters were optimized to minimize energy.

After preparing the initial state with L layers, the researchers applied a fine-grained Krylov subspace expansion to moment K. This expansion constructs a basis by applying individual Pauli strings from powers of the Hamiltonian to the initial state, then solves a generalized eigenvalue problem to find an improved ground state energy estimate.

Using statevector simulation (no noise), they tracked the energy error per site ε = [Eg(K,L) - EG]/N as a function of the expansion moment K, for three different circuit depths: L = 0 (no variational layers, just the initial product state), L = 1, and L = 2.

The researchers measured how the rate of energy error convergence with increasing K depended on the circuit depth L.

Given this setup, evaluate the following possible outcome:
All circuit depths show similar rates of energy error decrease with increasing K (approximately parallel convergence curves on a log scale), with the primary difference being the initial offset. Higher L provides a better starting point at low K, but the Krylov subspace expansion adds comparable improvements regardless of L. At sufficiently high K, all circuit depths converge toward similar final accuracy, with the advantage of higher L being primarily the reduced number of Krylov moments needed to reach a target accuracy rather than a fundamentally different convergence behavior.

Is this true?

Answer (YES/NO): NO